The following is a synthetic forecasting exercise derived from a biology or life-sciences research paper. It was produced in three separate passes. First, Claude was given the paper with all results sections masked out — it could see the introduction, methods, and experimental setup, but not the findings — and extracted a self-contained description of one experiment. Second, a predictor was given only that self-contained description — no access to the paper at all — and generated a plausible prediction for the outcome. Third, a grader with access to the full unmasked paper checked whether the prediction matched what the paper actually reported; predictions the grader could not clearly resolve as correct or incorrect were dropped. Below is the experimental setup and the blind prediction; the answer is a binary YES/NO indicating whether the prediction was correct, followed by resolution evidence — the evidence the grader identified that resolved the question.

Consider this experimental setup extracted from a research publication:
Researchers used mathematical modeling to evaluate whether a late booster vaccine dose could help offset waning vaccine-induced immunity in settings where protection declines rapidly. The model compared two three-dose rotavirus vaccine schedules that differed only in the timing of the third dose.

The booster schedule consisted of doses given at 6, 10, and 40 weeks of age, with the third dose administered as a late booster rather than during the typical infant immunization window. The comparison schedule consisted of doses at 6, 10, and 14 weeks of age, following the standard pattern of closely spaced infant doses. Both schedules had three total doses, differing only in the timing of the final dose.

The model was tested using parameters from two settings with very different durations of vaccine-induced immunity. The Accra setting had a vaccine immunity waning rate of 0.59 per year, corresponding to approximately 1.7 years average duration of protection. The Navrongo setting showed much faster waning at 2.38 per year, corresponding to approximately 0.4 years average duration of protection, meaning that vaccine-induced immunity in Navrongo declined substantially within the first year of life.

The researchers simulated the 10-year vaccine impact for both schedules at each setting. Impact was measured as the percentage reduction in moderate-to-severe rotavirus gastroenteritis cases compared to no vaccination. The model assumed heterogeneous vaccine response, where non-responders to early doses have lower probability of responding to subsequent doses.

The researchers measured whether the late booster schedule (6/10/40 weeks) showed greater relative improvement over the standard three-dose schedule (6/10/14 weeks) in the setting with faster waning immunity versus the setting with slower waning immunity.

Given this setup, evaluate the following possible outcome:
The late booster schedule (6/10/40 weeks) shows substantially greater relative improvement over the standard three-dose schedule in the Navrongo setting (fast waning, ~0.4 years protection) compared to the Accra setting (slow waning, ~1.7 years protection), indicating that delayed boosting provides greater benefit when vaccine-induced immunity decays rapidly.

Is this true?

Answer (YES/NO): NO